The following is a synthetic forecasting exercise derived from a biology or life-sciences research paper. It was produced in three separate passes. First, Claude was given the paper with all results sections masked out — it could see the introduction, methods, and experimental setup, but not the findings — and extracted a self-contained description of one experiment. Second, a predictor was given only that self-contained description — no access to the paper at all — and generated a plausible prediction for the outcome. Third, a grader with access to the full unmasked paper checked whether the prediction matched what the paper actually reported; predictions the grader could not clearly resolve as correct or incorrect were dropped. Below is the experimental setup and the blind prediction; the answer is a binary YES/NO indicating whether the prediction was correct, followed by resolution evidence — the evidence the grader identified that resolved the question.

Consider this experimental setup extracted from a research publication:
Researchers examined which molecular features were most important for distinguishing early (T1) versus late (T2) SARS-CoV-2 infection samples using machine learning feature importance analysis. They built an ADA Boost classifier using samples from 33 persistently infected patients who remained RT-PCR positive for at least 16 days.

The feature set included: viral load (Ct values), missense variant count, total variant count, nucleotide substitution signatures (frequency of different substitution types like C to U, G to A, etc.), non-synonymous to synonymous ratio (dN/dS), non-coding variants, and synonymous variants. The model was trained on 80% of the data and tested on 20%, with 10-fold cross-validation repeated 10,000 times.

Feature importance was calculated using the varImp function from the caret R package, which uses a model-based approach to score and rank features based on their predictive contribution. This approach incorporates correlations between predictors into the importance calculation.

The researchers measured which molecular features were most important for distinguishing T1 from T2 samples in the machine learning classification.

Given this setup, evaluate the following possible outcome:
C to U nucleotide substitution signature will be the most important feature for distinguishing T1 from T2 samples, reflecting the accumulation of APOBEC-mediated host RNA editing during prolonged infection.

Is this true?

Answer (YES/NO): NO